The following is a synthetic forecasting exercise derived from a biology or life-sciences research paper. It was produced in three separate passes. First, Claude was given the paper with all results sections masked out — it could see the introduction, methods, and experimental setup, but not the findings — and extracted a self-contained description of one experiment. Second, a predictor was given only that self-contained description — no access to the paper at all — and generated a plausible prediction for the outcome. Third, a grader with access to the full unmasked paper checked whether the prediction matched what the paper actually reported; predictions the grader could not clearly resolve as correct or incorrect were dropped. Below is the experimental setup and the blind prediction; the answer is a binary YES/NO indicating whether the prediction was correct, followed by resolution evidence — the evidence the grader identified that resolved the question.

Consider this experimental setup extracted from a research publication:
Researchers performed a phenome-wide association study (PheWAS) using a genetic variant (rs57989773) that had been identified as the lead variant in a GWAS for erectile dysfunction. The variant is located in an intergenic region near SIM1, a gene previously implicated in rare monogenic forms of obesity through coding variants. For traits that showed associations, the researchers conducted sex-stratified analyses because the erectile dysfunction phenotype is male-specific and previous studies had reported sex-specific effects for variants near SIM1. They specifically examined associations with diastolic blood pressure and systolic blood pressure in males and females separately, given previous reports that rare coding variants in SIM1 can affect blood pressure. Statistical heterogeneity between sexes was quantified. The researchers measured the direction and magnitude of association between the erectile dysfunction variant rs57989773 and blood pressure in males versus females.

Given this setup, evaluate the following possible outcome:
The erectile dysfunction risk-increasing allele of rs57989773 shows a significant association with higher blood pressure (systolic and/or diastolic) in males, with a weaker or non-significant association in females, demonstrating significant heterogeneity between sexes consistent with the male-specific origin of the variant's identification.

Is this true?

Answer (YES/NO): NO